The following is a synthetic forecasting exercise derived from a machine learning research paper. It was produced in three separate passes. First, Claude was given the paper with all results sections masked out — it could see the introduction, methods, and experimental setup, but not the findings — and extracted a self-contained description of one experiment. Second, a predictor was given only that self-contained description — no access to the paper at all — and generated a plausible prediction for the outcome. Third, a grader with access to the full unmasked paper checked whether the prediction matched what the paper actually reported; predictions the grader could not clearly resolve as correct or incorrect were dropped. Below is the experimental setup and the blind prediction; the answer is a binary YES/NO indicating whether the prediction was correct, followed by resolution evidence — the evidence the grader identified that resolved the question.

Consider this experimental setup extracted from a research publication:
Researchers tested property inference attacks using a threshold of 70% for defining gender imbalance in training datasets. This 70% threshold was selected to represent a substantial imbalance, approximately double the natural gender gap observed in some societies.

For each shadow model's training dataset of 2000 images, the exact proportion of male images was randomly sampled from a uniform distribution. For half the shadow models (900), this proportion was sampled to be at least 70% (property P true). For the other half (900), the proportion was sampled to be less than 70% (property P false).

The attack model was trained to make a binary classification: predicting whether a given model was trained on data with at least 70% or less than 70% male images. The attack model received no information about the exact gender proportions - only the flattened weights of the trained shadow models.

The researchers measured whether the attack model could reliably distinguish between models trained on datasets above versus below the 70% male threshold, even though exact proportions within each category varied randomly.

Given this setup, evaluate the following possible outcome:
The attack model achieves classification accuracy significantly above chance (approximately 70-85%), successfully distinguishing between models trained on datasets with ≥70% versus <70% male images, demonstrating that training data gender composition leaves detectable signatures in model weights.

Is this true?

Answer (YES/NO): NO